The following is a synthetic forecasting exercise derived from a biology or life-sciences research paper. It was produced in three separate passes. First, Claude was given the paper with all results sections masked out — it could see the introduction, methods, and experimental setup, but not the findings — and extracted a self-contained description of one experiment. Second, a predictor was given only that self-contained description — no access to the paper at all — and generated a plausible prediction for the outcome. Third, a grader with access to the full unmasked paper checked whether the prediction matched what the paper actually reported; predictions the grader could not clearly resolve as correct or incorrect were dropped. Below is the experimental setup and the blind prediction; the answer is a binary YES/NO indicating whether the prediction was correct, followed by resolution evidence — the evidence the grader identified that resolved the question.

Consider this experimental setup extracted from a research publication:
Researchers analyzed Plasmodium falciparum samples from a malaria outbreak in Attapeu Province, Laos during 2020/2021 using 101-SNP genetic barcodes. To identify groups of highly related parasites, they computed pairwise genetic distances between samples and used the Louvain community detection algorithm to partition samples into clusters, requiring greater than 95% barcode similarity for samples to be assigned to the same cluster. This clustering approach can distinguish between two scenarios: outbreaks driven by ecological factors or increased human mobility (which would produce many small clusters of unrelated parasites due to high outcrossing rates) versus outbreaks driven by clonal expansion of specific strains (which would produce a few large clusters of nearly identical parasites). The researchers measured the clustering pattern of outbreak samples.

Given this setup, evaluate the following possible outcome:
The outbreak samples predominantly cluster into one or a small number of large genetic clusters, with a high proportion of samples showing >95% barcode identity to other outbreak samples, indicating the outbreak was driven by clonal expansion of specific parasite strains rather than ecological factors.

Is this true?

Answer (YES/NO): YES